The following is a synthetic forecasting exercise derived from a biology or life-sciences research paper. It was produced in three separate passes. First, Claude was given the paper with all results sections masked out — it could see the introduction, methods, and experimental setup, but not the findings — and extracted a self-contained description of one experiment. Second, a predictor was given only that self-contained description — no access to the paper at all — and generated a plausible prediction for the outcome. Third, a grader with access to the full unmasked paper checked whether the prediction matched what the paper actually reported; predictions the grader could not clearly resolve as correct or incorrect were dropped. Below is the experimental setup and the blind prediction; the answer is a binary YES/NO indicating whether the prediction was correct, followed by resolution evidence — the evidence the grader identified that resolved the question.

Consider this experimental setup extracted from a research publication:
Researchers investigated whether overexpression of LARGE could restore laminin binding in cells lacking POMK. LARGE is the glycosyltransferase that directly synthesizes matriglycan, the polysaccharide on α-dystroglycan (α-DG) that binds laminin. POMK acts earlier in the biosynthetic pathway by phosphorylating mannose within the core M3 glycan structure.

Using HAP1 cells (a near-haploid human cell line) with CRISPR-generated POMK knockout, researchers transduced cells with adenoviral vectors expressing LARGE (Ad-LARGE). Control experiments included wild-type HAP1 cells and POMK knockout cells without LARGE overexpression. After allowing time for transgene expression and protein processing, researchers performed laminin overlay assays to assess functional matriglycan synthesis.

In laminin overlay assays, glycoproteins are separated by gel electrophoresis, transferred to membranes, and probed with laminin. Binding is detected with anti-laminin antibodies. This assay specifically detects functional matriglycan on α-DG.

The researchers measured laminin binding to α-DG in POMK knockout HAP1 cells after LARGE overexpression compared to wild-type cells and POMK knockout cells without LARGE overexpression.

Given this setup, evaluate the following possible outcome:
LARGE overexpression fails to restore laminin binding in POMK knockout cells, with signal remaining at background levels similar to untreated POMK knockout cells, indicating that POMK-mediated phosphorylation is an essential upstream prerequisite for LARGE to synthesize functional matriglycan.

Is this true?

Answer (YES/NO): NO